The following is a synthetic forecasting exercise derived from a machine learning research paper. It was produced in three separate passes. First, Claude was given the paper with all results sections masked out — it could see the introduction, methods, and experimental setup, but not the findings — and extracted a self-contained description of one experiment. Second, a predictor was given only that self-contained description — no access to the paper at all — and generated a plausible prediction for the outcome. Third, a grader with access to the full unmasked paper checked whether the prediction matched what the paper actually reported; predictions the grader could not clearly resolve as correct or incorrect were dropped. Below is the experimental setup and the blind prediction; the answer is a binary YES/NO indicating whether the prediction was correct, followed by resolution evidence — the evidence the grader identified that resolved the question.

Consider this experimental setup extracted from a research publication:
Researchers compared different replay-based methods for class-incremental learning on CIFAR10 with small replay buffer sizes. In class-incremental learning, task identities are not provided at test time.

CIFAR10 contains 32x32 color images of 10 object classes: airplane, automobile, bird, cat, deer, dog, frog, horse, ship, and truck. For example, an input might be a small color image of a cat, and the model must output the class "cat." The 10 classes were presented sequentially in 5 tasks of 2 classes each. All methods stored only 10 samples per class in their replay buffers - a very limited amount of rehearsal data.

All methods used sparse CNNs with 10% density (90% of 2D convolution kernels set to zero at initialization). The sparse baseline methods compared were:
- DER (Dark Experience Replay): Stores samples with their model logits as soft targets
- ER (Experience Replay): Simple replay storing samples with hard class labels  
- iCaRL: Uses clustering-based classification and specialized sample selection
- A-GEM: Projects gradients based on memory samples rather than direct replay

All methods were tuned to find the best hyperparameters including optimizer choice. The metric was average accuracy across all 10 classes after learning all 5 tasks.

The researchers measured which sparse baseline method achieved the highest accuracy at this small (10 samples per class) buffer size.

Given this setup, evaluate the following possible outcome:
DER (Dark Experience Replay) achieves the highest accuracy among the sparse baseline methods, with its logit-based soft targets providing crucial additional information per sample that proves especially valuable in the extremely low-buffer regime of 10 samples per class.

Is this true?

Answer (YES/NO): NO